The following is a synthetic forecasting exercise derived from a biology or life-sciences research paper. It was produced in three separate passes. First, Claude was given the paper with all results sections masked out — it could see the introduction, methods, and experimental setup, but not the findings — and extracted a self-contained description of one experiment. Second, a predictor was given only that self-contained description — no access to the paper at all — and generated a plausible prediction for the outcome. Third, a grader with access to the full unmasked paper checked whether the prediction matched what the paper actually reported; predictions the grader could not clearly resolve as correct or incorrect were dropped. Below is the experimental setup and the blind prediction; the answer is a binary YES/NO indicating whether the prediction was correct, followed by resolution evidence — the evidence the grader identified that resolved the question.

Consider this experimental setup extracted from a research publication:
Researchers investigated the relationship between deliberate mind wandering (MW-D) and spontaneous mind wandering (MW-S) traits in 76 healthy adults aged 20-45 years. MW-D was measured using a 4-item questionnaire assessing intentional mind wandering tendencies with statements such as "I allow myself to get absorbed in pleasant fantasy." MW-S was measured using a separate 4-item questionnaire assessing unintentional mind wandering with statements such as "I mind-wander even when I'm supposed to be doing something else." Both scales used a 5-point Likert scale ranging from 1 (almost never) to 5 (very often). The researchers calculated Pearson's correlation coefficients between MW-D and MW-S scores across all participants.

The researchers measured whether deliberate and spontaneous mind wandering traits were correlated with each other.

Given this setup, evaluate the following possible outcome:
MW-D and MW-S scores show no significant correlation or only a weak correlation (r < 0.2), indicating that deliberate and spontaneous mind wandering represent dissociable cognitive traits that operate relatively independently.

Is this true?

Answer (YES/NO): NO